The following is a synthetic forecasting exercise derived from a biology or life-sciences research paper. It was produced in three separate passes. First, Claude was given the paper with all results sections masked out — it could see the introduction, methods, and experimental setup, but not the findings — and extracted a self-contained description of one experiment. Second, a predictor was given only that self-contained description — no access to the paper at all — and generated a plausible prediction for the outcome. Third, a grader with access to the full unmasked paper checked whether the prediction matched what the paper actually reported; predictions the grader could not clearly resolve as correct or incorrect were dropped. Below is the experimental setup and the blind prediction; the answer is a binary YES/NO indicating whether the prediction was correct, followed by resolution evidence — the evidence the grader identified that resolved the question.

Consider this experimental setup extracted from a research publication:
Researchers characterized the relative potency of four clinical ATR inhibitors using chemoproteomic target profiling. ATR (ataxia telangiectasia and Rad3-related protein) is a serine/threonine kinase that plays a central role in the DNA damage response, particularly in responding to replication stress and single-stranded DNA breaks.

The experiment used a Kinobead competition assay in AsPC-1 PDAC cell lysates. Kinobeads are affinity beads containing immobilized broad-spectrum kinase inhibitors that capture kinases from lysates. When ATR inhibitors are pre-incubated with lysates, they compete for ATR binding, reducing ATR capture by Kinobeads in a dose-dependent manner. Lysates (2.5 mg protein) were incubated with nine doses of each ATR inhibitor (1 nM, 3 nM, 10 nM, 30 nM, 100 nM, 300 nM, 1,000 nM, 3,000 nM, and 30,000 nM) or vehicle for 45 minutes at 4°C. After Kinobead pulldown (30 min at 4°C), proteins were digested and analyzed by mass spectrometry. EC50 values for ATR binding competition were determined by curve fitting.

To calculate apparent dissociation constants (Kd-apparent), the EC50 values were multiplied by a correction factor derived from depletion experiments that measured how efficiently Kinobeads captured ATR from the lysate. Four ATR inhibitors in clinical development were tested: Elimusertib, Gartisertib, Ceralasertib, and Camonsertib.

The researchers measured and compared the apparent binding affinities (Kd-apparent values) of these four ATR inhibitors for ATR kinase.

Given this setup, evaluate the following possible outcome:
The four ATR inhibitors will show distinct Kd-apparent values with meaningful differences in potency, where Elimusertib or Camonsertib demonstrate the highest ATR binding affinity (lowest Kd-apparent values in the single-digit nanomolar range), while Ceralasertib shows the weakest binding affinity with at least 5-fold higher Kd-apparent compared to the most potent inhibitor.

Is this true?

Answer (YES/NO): NO